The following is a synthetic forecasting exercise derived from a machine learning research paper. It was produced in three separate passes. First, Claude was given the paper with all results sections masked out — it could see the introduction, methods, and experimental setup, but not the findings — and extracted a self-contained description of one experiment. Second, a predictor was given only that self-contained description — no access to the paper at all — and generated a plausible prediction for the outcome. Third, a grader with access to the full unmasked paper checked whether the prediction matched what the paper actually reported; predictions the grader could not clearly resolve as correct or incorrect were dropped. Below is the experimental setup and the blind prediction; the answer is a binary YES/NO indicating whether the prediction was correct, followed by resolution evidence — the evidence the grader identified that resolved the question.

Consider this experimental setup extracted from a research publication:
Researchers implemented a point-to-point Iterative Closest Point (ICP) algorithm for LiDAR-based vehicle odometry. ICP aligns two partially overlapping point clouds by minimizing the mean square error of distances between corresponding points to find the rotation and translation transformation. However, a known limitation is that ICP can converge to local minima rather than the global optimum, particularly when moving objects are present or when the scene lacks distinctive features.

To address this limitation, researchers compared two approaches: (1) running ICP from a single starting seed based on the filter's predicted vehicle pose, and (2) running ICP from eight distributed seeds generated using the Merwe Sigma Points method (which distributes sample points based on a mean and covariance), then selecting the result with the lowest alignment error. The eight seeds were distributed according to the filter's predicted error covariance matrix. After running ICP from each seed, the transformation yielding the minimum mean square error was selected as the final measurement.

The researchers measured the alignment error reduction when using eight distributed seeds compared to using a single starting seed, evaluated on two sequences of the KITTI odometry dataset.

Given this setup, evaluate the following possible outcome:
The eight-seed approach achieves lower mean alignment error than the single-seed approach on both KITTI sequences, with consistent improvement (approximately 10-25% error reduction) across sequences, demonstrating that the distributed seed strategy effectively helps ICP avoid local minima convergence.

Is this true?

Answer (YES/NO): NO